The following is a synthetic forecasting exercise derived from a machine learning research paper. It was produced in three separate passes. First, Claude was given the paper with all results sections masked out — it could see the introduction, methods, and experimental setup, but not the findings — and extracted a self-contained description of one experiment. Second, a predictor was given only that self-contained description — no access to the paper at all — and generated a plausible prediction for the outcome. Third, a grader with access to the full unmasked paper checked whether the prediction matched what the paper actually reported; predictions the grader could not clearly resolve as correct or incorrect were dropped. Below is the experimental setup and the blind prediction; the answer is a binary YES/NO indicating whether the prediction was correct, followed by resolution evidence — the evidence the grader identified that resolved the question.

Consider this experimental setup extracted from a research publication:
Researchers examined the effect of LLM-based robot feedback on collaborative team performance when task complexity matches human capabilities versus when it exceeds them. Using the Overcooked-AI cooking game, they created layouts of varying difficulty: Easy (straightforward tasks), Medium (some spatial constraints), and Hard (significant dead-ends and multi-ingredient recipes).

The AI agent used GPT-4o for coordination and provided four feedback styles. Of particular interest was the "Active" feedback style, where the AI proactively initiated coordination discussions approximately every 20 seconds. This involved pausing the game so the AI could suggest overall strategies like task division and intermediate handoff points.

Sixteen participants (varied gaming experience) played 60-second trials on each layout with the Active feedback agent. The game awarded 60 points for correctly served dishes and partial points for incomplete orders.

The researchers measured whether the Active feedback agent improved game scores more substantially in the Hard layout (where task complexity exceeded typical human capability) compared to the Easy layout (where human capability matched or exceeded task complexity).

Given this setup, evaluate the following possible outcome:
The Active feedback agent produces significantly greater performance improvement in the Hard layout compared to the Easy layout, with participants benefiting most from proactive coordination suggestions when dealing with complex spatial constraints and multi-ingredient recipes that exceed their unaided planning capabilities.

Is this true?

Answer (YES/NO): YES